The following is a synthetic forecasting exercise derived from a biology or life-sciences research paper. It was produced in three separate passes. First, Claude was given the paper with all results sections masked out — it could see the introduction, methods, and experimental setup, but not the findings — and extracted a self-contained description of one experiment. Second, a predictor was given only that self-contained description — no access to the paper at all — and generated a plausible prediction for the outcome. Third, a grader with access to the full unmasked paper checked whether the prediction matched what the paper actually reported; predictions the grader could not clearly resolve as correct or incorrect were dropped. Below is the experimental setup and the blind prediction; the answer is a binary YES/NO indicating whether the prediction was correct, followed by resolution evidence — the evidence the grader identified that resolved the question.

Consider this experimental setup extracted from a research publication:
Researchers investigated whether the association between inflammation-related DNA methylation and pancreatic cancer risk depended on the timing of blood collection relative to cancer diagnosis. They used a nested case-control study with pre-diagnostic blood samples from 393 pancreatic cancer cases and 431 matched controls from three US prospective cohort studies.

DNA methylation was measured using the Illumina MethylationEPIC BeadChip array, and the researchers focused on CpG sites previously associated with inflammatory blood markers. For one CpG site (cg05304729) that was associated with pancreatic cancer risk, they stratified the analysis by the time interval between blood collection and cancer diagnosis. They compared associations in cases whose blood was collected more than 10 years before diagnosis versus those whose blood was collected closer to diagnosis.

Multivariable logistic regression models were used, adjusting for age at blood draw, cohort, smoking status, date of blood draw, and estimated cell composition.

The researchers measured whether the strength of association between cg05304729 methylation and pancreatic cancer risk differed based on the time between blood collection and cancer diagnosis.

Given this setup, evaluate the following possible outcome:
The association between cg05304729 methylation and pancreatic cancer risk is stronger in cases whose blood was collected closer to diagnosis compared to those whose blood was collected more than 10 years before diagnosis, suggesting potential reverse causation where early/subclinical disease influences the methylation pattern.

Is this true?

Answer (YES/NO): YES